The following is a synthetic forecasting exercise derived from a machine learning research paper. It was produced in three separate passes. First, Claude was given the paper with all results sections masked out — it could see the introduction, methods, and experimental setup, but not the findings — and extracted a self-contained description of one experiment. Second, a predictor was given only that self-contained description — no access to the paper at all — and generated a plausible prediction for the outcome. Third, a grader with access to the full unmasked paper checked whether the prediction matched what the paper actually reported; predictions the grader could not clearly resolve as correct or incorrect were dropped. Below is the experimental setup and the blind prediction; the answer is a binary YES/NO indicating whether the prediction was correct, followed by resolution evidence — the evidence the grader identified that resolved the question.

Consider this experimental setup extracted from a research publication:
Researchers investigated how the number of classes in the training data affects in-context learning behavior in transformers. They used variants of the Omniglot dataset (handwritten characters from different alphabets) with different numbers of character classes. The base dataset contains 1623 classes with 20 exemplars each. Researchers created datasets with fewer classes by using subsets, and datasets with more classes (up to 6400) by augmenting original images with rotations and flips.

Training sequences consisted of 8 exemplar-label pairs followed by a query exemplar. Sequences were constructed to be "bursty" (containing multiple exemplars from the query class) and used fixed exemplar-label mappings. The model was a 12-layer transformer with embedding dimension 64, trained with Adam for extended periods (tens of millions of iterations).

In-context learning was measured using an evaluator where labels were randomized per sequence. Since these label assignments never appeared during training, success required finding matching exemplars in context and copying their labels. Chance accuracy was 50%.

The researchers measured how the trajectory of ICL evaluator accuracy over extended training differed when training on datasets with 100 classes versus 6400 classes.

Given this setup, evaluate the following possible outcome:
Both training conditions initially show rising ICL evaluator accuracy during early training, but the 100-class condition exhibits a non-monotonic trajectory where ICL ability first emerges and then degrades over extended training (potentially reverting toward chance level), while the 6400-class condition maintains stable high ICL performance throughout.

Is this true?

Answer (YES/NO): NO